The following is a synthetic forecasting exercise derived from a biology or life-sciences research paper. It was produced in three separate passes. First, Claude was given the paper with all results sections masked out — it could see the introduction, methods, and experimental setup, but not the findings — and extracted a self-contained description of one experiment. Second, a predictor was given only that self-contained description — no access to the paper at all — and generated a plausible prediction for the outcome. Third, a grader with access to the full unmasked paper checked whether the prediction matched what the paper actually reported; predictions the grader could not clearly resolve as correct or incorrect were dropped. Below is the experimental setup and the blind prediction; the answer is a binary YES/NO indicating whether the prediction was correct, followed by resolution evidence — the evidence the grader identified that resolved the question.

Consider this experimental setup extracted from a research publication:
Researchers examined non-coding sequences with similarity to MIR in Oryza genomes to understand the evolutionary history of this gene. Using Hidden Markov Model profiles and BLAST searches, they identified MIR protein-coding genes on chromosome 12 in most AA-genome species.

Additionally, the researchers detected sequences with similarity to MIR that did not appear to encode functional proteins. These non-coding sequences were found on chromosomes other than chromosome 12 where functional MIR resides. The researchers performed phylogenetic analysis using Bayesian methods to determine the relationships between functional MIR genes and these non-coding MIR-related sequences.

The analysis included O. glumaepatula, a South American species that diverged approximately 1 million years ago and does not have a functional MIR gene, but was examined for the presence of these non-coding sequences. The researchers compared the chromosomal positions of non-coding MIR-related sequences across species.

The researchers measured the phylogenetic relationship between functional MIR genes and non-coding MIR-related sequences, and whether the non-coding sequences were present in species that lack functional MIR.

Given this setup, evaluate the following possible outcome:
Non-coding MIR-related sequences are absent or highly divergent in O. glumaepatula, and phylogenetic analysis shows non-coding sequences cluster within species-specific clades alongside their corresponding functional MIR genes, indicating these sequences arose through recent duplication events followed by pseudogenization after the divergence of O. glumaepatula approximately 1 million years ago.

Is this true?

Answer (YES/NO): NO